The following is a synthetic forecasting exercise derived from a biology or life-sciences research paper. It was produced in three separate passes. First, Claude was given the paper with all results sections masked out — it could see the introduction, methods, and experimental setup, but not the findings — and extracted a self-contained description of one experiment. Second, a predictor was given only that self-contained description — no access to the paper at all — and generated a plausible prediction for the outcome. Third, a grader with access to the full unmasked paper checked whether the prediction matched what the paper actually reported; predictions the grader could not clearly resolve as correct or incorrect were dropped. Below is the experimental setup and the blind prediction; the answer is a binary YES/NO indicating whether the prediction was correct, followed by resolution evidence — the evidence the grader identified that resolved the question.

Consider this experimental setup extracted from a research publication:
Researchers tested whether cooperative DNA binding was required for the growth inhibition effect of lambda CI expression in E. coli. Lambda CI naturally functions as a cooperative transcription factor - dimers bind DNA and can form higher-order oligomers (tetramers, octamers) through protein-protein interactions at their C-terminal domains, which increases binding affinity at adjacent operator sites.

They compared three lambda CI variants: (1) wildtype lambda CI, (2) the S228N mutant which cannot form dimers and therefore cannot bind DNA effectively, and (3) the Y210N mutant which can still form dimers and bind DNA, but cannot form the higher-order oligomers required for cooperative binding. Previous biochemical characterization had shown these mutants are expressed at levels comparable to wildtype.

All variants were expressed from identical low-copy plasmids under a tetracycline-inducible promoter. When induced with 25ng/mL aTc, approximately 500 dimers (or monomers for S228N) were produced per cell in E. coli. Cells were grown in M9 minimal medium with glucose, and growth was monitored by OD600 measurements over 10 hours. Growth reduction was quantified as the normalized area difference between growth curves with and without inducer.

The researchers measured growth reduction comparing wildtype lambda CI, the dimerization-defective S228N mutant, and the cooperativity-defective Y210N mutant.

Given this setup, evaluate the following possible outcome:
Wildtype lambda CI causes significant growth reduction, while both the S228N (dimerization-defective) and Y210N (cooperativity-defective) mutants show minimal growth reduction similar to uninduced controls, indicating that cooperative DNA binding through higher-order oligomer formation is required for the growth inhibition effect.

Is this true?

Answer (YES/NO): YES